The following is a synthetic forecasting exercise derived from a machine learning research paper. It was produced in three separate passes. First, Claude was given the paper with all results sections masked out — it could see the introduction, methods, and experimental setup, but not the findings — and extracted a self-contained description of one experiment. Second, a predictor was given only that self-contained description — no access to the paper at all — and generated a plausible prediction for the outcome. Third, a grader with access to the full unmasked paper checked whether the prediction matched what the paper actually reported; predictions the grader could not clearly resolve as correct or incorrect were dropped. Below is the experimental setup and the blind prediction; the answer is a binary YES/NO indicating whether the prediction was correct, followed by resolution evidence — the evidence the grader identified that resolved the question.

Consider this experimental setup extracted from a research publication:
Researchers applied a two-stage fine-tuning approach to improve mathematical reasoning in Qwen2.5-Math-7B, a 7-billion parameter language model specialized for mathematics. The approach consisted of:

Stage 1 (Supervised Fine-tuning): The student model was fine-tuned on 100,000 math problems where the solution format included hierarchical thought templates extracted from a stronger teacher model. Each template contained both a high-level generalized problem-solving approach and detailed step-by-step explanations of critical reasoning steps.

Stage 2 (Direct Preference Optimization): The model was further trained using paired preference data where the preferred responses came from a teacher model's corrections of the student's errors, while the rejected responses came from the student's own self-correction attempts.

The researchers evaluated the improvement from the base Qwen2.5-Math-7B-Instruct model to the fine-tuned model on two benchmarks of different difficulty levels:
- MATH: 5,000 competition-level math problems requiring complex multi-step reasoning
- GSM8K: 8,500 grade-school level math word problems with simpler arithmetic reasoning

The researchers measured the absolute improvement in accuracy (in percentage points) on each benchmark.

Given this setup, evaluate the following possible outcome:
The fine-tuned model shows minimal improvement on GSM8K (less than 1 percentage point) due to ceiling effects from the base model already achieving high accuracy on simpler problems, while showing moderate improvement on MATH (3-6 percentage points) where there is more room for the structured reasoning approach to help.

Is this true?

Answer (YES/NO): NO